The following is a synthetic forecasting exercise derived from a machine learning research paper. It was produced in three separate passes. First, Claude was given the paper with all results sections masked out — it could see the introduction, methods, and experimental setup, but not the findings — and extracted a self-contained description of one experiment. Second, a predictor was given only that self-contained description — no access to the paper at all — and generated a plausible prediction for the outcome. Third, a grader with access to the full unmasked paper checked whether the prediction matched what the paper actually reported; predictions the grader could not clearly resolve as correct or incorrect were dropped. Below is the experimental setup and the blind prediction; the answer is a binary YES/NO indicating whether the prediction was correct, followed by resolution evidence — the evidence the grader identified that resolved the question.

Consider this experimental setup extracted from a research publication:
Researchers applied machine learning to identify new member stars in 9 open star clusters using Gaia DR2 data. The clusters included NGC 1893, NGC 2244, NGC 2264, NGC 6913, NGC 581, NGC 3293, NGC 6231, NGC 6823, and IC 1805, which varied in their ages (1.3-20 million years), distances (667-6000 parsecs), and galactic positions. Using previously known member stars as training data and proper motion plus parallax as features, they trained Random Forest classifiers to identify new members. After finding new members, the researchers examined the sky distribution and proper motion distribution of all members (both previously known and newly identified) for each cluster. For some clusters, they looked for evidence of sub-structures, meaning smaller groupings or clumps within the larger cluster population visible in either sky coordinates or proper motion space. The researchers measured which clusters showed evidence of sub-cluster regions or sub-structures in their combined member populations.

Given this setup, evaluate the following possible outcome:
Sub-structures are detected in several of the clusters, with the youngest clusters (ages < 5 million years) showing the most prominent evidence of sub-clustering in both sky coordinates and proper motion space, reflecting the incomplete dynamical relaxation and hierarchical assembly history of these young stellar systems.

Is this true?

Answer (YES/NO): NO